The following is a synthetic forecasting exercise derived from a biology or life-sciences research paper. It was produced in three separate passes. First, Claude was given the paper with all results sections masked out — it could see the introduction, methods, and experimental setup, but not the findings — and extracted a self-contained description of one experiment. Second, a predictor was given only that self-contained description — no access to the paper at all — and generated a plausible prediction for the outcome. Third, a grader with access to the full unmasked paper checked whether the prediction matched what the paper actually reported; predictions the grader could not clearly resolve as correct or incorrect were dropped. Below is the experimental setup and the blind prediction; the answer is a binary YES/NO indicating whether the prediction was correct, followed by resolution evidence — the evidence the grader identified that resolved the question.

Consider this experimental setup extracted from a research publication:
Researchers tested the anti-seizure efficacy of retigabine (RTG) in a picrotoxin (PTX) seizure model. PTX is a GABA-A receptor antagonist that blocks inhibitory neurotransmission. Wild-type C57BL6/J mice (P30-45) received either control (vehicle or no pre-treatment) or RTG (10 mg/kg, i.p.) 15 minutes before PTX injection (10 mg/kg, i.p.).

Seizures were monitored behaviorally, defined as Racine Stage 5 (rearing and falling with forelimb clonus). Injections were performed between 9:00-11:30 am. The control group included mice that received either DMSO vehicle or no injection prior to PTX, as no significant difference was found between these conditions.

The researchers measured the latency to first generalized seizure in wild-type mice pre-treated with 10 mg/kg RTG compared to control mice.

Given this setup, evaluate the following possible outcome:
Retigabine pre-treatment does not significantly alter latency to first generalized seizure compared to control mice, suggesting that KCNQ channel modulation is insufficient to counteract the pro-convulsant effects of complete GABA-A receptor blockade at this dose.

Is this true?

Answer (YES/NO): YES